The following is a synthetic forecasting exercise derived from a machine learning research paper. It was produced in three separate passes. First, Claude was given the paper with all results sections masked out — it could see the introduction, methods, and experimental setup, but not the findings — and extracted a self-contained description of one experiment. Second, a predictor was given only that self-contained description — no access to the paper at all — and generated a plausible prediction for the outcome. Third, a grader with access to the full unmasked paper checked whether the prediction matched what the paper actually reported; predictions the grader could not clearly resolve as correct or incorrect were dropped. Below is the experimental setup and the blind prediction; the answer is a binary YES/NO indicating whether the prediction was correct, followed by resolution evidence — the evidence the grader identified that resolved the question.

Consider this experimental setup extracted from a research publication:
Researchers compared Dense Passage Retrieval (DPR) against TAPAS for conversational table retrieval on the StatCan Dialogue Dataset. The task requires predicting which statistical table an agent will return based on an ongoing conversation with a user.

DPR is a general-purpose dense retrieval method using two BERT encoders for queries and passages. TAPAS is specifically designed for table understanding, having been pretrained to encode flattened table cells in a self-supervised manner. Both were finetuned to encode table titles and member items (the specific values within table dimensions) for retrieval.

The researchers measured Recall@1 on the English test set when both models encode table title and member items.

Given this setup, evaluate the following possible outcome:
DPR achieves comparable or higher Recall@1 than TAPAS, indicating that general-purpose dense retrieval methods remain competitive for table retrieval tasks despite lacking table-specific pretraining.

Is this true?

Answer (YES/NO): YES